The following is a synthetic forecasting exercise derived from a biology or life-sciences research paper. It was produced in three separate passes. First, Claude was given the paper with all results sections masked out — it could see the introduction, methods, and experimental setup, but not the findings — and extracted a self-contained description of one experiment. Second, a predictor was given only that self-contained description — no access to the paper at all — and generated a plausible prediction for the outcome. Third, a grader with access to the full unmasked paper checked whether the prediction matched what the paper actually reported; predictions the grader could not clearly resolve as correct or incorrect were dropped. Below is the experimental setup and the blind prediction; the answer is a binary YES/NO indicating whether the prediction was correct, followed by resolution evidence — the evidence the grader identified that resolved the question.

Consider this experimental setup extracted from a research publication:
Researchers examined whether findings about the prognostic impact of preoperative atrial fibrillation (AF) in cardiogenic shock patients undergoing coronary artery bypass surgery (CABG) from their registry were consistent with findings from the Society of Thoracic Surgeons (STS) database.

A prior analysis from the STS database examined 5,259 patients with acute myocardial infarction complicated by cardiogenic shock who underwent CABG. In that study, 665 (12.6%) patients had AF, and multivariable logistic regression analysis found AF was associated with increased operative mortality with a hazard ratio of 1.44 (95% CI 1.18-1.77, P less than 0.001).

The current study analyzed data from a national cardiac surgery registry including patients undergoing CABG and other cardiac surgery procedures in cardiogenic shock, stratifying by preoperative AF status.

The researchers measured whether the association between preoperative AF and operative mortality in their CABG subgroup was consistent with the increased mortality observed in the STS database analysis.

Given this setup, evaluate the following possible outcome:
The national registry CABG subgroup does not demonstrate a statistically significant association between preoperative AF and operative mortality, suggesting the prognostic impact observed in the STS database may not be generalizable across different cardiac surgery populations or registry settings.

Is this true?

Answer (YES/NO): NO